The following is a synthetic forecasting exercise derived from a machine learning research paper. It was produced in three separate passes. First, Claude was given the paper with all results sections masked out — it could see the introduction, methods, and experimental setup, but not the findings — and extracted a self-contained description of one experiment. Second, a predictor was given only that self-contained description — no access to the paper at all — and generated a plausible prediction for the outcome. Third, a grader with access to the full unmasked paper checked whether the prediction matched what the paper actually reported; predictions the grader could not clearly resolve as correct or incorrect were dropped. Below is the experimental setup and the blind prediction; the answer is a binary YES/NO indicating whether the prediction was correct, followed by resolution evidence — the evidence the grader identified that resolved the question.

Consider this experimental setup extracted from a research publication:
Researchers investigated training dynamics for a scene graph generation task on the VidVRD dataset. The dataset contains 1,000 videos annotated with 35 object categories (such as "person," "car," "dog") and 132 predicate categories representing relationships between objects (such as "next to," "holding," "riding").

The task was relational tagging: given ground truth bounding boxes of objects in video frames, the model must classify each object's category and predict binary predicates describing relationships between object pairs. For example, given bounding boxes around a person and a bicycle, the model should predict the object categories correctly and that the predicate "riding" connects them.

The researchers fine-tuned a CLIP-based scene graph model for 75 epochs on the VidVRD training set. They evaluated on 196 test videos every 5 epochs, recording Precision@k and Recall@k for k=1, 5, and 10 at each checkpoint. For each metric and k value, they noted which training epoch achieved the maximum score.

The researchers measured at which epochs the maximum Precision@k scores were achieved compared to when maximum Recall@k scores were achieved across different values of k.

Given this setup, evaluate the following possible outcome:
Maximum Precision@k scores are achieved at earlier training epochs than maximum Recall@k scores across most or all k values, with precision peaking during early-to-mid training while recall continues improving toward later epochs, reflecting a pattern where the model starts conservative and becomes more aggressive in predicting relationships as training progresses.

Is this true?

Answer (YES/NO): YES